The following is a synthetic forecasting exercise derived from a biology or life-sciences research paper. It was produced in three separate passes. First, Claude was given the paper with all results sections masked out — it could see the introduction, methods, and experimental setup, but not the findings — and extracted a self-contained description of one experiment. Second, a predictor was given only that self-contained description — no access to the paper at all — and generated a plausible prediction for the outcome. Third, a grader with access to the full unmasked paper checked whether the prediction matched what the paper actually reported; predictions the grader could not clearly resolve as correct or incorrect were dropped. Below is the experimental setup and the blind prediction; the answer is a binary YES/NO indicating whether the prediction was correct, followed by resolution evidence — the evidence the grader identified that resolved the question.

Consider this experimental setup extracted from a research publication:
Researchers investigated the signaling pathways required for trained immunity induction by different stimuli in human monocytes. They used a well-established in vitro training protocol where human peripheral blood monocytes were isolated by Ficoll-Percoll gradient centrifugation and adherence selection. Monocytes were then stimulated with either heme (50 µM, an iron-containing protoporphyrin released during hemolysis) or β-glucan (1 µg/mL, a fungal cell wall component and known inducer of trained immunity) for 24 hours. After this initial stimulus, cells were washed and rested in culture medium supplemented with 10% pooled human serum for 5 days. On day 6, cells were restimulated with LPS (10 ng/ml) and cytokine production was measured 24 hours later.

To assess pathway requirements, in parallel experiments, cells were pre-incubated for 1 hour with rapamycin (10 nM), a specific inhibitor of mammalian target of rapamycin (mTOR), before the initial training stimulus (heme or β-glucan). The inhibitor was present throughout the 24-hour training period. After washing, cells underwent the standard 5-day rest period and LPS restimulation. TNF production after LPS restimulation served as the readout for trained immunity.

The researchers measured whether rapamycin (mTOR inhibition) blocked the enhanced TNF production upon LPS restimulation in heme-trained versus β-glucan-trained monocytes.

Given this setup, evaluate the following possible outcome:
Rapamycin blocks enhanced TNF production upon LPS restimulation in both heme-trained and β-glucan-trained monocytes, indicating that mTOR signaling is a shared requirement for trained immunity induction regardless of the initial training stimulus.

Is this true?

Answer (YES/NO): NO